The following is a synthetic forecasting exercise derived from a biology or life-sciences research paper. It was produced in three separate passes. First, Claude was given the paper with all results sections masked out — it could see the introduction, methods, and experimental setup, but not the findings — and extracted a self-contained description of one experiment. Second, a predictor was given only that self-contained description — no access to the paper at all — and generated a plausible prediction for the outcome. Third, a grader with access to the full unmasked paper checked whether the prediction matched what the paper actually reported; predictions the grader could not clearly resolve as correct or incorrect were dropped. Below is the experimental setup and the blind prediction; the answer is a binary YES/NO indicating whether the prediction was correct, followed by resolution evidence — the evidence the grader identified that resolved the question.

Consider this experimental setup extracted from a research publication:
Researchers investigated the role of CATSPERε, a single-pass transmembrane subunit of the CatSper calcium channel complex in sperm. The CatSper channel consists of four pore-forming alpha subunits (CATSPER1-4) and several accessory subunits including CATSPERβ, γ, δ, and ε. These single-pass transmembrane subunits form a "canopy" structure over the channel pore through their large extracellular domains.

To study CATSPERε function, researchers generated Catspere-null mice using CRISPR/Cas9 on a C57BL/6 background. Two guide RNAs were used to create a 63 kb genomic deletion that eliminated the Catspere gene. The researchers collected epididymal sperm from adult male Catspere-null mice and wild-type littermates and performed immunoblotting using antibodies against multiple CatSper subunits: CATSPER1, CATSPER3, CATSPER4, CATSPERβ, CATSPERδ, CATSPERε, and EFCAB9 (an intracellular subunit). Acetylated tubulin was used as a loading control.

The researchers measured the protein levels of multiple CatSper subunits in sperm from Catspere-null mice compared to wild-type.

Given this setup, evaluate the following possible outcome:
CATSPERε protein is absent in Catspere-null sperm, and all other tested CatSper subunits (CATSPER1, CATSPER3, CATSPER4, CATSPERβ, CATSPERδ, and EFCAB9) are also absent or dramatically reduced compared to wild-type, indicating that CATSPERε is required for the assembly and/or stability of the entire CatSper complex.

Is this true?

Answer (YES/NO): YES